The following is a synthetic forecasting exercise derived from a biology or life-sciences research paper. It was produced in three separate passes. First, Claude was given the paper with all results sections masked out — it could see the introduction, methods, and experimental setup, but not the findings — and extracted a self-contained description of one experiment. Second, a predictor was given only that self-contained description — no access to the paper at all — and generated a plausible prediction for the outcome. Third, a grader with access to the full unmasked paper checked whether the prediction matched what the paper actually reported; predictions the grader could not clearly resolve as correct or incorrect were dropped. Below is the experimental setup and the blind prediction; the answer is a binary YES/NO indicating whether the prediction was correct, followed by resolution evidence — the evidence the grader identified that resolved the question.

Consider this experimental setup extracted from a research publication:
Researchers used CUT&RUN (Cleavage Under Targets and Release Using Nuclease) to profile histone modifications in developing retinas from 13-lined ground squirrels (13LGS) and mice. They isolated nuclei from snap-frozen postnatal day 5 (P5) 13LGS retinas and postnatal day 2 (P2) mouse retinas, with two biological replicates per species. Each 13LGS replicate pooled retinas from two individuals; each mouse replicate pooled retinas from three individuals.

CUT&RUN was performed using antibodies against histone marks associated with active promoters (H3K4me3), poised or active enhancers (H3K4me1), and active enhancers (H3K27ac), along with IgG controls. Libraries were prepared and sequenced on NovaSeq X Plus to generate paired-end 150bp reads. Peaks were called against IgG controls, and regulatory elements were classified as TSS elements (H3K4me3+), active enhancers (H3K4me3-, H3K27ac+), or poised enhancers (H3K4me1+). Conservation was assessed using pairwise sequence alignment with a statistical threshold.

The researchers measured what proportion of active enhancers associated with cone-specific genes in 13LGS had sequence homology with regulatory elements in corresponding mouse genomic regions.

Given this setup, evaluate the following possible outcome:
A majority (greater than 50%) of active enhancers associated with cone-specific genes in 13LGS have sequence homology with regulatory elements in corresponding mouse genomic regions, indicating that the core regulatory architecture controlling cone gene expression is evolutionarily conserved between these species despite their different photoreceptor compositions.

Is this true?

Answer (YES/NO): NO